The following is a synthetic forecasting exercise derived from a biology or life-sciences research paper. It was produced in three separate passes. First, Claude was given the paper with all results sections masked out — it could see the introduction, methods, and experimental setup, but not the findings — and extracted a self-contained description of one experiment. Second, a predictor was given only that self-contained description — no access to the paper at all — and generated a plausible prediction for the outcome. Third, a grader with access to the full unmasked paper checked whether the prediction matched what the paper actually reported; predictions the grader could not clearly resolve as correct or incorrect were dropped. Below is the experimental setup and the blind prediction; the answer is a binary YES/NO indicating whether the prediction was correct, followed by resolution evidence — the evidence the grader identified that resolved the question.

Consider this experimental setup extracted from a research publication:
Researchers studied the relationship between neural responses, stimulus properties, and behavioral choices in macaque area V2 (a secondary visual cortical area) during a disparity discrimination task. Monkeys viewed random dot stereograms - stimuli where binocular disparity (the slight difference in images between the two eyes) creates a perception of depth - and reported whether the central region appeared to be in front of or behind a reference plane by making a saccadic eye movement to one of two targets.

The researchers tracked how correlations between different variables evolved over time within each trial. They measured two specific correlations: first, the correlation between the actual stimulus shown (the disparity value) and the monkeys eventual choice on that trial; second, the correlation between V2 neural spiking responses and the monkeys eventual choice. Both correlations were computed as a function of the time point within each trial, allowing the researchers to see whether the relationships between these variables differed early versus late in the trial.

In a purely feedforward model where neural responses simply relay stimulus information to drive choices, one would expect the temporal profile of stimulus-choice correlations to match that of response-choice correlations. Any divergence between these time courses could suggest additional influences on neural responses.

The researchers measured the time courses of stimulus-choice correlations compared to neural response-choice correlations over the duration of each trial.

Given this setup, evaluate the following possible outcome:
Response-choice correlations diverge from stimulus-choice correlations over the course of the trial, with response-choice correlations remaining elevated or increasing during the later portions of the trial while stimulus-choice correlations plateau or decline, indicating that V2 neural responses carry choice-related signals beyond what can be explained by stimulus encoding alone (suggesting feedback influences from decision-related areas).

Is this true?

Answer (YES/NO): YES